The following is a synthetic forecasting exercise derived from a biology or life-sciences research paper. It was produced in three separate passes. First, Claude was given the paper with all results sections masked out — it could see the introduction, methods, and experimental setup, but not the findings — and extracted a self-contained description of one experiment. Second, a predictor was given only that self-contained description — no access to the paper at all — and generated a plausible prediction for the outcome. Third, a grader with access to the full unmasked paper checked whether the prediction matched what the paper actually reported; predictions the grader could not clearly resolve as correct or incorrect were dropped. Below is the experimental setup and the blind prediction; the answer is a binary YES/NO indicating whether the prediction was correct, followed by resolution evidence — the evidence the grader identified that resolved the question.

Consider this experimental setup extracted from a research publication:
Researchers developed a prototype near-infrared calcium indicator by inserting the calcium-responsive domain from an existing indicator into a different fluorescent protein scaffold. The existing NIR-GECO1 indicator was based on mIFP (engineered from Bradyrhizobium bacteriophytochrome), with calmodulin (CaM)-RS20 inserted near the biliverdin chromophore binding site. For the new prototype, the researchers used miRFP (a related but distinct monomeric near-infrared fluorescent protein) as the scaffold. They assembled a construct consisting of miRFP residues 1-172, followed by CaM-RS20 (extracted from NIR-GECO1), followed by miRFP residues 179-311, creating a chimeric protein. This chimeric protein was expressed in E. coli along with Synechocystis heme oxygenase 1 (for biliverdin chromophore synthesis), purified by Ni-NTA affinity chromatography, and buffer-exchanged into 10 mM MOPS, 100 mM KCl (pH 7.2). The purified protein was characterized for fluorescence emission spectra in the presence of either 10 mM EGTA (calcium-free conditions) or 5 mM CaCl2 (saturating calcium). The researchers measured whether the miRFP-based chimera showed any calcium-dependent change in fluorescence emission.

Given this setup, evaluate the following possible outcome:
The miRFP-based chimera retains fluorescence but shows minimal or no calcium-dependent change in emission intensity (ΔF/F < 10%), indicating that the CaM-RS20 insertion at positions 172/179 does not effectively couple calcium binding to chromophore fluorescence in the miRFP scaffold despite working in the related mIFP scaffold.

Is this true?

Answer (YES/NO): NO